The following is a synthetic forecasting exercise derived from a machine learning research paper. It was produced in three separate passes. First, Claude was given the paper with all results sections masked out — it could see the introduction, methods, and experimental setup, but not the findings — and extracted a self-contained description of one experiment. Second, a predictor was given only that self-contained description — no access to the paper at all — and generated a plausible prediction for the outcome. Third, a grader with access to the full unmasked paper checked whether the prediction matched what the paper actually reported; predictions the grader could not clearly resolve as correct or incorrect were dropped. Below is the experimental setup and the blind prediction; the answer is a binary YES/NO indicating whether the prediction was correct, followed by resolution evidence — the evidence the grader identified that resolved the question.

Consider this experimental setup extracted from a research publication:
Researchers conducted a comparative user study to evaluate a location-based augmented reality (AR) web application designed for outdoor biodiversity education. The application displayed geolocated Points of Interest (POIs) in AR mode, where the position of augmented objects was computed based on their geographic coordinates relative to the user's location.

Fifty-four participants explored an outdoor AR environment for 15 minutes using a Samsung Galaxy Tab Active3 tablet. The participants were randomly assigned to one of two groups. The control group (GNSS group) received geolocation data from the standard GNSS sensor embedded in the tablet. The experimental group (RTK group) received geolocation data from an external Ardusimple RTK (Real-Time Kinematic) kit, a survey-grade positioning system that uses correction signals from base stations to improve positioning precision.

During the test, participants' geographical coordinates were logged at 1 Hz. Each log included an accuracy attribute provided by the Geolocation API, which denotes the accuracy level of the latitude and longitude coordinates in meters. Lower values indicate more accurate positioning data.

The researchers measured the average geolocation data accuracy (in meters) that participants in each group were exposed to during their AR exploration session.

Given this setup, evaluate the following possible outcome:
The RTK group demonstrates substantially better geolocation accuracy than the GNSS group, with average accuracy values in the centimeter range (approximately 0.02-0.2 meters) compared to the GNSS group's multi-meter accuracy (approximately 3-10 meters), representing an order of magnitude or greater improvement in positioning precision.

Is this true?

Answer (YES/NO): NO